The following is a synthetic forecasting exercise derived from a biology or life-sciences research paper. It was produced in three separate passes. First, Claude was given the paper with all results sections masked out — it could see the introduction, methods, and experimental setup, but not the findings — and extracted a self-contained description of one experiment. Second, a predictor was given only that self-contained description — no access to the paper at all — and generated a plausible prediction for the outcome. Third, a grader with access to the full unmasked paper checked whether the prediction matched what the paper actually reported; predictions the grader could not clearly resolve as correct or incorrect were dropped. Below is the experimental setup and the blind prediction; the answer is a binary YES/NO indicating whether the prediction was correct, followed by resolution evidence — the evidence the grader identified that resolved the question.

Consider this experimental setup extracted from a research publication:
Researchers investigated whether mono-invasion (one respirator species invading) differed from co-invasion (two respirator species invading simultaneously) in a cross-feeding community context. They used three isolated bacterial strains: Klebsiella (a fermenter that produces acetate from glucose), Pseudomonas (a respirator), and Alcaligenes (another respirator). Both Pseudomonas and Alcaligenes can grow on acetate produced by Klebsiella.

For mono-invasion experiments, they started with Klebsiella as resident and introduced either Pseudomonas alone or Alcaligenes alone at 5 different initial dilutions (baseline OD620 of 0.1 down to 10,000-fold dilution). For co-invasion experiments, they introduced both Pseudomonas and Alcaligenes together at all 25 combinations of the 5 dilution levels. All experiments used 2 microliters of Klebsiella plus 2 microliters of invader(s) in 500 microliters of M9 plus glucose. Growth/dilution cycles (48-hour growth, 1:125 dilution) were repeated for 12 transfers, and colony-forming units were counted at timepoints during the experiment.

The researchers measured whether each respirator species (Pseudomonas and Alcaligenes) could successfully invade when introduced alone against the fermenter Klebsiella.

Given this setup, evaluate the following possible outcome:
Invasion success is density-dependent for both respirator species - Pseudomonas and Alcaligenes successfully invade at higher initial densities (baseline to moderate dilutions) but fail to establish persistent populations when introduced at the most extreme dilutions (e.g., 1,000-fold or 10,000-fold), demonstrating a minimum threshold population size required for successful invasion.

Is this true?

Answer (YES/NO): NO